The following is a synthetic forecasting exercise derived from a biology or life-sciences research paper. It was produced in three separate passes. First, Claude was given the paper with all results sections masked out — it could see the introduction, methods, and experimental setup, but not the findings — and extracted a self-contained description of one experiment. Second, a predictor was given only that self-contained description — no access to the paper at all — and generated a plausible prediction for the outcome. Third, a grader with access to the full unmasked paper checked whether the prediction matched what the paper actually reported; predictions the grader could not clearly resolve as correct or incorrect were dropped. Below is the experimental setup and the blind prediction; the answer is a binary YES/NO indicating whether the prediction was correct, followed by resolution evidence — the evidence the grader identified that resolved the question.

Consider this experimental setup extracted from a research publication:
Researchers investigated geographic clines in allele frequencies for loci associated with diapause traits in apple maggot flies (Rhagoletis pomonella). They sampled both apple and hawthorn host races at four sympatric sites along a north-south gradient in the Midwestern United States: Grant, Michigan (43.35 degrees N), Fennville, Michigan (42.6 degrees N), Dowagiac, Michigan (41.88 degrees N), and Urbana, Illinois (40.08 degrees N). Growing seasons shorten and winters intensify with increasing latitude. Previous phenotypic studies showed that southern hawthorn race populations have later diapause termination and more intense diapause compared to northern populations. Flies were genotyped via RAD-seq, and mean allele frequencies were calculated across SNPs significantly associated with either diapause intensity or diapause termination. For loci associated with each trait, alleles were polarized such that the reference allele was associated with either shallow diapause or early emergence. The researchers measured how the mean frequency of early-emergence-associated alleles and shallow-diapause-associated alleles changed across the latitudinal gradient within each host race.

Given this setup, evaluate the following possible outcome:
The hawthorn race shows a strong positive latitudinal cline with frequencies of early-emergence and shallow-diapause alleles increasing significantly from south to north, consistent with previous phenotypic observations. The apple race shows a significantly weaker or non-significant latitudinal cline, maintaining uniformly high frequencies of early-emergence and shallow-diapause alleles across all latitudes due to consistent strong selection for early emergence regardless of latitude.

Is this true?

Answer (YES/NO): NO